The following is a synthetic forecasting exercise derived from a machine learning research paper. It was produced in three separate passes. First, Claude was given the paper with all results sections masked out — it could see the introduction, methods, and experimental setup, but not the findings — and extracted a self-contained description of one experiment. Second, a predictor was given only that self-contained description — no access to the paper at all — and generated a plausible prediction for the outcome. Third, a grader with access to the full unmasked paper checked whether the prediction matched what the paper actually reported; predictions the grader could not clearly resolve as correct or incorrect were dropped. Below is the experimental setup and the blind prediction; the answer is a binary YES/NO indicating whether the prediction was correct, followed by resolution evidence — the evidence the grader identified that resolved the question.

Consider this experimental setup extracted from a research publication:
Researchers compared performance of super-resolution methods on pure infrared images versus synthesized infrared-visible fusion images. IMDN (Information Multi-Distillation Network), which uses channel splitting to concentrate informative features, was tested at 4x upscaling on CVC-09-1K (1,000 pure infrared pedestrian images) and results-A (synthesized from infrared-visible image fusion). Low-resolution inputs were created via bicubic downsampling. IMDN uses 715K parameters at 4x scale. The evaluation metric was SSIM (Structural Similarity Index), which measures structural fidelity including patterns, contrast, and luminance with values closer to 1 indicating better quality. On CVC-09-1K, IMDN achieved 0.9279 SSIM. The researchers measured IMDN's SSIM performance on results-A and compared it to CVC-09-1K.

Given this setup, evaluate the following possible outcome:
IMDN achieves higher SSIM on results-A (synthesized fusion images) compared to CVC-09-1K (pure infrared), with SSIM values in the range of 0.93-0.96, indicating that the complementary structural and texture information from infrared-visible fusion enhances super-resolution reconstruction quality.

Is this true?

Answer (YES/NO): NO